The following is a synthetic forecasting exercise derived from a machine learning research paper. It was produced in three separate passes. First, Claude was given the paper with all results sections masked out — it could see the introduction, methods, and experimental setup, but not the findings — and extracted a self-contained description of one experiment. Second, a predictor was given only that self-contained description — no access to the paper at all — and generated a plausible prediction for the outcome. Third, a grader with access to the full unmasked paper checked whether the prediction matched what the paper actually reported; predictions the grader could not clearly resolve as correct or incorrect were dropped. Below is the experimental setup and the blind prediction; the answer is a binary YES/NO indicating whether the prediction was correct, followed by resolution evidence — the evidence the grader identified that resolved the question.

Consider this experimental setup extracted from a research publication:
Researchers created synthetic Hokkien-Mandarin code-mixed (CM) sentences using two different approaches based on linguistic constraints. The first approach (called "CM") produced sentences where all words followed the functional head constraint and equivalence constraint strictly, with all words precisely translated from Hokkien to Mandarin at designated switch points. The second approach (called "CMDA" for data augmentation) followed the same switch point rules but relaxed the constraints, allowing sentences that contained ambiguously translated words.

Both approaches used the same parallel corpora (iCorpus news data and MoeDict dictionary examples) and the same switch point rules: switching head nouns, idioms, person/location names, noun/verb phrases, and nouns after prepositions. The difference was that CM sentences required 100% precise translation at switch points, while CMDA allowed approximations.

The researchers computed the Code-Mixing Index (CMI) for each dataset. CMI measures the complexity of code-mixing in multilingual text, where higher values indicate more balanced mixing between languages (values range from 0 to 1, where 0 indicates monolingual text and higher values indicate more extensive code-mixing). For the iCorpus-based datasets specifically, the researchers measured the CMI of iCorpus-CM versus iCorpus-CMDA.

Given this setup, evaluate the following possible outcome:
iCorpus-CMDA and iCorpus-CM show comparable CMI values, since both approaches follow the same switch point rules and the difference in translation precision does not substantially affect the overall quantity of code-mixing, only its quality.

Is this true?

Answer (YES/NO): NO